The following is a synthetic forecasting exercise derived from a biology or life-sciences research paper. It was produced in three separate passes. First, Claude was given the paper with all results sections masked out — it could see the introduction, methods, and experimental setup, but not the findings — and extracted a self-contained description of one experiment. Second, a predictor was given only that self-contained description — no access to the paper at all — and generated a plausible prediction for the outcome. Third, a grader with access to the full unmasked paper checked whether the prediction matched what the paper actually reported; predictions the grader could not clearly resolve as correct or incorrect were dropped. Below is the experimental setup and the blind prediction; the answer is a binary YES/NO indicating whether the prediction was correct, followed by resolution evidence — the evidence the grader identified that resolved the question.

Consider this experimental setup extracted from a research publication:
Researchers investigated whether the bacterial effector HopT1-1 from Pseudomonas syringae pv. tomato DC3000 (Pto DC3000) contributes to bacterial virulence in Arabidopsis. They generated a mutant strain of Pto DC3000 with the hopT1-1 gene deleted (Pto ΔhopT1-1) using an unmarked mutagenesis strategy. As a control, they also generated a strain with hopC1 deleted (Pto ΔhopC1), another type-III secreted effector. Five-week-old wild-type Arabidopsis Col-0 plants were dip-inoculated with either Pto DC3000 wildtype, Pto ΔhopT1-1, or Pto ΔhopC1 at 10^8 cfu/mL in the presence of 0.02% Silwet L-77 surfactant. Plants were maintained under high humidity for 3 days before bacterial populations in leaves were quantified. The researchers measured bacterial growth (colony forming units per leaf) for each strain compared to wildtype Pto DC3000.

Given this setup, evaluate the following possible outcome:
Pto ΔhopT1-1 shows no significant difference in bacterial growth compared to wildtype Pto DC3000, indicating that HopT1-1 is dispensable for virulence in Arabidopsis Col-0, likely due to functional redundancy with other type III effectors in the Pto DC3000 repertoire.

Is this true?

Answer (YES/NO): NO